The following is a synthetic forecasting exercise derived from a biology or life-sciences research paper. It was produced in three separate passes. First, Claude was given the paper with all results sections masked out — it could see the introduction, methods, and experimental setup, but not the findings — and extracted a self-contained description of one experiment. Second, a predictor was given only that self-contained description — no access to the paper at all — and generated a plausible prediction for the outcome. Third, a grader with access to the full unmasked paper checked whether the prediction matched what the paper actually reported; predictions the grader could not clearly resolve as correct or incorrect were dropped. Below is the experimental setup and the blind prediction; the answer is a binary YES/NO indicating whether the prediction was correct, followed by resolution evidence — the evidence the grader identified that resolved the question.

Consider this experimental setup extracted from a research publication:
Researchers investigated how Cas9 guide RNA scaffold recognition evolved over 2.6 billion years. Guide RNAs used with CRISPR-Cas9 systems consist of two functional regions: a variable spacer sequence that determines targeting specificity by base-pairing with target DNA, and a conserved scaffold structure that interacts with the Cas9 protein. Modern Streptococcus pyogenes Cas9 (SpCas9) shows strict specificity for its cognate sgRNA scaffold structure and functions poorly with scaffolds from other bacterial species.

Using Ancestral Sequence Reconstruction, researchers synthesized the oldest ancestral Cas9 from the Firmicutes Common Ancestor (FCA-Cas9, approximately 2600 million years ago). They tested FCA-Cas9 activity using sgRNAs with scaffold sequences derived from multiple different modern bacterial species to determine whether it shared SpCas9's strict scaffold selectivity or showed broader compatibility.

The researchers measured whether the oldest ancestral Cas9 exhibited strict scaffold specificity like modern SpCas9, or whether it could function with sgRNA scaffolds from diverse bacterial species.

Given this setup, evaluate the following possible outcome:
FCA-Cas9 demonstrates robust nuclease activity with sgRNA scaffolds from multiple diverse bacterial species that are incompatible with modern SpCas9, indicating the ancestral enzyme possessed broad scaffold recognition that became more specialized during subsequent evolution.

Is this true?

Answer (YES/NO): YES